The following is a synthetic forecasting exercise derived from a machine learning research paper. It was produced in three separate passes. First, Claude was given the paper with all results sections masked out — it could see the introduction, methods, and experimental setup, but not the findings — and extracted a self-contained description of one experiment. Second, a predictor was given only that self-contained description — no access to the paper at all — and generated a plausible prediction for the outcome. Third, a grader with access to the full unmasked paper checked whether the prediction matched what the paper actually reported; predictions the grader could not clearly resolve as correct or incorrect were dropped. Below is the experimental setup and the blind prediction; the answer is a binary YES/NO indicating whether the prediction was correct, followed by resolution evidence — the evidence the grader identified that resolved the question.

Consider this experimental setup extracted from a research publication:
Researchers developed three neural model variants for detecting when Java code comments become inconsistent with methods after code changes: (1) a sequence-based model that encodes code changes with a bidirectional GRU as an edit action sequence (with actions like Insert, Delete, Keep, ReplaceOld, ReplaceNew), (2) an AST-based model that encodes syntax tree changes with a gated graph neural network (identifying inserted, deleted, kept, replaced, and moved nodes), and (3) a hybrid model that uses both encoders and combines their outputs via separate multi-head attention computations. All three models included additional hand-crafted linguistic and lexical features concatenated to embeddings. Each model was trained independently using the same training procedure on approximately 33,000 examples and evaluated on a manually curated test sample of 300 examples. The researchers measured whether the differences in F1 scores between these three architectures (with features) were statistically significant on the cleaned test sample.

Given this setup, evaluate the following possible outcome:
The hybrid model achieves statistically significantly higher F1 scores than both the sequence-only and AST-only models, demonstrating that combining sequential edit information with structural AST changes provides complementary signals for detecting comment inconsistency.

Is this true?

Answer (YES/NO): NO